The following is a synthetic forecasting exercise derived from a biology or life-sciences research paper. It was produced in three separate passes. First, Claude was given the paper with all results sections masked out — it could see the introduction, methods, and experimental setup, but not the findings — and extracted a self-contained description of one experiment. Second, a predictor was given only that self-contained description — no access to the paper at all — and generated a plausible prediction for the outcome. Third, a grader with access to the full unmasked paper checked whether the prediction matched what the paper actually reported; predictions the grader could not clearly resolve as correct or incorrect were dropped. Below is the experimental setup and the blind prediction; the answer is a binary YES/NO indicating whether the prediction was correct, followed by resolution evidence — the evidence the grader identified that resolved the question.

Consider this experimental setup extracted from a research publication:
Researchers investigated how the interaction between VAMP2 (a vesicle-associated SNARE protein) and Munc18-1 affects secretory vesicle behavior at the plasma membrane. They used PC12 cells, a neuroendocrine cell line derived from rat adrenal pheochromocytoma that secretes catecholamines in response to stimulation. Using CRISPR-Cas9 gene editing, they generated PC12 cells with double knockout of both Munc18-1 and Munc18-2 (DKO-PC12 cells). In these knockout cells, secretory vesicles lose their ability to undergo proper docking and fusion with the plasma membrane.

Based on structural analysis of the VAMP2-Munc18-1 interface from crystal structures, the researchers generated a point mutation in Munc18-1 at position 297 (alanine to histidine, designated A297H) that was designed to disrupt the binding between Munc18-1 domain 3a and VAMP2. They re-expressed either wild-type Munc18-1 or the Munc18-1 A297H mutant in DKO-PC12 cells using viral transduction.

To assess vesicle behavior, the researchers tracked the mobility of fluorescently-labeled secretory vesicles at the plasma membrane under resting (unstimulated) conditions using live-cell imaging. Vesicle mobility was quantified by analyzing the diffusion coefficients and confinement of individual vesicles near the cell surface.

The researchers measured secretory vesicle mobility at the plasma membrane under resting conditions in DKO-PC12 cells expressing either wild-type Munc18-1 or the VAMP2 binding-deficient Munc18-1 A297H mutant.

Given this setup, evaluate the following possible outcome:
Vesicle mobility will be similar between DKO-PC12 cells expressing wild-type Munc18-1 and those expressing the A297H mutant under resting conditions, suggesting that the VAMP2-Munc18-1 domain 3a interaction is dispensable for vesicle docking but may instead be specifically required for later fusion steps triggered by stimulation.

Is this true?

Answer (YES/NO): NO